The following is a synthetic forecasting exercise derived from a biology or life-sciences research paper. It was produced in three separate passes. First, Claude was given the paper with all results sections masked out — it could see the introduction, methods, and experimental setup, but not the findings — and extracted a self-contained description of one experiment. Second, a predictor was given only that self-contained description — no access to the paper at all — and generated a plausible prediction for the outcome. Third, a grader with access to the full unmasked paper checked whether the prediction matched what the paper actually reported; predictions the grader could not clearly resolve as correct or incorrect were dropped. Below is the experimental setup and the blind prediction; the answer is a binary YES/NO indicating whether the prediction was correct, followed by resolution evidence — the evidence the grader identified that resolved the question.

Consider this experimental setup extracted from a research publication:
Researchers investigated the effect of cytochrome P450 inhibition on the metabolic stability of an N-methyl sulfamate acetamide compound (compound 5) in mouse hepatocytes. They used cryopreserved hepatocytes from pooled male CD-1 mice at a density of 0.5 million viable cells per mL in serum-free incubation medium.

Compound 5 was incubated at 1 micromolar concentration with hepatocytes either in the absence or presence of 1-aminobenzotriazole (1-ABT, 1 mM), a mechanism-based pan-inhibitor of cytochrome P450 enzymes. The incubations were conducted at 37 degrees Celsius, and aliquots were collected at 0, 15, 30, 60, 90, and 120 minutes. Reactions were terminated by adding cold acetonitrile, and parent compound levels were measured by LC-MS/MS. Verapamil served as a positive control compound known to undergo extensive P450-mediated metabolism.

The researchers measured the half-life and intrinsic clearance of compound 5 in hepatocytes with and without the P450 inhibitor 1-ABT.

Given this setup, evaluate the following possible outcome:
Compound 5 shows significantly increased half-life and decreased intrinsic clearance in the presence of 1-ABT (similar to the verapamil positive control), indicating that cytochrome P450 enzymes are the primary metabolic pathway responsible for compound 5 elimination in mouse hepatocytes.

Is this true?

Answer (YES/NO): NO